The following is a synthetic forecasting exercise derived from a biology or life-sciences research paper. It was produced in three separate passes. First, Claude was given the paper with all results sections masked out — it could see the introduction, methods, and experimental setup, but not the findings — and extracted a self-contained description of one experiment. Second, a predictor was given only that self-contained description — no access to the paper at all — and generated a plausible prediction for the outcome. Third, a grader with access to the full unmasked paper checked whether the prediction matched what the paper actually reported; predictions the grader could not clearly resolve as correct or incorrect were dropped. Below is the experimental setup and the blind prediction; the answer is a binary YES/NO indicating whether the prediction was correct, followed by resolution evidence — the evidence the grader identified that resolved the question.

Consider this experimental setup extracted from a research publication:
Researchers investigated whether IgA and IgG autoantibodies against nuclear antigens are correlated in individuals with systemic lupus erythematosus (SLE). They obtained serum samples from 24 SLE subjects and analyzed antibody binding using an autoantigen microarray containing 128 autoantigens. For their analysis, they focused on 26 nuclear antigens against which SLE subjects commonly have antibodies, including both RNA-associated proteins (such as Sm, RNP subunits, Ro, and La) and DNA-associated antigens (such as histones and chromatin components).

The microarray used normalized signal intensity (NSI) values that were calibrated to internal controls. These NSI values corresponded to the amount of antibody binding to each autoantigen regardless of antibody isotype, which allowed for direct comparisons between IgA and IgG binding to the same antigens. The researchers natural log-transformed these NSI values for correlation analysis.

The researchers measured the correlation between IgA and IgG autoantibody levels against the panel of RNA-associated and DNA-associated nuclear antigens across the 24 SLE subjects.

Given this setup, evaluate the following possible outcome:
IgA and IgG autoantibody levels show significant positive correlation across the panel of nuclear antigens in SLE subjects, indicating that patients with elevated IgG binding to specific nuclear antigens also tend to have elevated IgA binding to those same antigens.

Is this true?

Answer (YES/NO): YES